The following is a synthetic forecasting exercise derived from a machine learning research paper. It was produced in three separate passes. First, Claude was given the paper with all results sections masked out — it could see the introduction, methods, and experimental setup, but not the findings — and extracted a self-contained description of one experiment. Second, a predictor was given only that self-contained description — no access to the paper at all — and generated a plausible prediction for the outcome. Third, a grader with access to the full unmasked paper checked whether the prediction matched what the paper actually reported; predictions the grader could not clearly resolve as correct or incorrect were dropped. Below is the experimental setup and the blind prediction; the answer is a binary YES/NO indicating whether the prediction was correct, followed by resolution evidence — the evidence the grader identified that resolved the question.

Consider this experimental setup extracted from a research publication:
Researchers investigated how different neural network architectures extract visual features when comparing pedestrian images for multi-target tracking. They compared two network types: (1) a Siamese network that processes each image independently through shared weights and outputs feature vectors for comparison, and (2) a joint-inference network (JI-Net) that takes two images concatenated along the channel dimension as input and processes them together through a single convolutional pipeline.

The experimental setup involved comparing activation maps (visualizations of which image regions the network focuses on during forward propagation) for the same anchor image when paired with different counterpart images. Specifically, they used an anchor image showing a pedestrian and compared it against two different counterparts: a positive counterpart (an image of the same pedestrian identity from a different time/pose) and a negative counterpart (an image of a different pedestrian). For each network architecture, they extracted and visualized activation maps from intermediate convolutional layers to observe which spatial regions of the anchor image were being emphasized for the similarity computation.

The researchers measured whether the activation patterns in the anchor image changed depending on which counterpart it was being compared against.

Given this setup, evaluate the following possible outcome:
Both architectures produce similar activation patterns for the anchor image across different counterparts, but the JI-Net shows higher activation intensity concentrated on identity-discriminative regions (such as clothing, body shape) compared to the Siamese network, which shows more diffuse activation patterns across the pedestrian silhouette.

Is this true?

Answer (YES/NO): NO